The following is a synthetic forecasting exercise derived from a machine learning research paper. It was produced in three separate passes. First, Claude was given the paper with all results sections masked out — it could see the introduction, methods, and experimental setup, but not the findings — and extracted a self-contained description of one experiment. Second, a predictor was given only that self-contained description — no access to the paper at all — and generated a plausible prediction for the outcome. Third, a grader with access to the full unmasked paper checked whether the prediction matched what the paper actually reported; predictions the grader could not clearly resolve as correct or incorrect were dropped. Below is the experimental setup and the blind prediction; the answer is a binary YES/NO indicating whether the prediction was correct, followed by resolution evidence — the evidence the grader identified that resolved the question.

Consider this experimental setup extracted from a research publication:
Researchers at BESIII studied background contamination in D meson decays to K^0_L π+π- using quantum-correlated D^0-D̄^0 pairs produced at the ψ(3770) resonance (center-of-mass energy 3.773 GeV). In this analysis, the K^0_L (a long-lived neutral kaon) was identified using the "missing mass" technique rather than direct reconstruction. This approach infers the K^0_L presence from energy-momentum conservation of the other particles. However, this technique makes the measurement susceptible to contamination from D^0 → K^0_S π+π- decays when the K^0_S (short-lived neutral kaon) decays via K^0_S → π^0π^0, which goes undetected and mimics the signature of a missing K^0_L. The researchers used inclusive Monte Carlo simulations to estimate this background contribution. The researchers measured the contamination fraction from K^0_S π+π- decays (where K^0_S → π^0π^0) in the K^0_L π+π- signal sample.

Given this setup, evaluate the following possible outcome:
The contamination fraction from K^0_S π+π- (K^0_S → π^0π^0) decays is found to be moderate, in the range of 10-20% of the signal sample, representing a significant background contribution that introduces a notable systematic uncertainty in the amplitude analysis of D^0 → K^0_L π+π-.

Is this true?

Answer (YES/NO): YES